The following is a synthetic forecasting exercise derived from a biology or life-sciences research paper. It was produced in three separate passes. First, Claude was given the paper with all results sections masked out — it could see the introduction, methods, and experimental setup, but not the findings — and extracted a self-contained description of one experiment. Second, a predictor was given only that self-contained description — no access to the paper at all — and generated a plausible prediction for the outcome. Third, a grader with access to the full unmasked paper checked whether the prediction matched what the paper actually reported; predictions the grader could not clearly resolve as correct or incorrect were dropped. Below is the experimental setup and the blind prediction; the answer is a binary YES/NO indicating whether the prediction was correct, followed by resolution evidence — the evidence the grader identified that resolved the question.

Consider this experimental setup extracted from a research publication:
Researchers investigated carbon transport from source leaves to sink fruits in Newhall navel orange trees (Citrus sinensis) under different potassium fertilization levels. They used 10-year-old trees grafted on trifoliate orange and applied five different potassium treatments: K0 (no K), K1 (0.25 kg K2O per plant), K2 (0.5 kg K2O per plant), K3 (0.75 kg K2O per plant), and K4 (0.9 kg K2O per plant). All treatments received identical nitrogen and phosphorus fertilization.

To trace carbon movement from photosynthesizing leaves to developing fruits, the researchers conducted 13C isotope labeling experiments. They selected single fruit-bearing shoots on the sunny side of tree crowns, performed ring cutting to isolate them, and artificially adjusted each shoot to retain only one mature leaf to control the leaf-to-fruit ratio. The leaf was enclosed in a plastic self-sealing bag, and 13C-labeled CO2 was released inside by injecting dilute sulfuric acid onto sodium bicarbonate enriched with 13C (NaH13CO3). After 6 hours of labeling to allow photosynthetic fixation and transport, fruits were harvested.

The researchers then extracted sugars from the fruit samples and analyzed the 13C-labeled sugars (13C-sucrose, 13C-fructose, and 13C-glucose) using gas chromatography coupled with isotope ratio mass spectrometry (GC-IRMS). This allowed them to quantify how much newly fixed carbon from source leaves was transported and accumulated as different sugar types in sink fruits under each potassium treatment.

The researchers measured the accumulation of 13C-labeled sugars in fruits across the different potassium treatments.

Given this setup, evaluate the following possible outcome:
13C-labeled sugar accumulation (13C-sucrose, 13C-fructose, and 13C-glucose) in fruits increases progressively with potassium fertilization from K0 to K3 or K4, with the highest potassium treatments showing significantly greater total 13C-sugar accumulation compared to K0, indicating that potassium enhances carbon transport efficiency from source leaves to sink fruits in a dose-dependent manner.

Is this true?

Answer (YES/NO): NO